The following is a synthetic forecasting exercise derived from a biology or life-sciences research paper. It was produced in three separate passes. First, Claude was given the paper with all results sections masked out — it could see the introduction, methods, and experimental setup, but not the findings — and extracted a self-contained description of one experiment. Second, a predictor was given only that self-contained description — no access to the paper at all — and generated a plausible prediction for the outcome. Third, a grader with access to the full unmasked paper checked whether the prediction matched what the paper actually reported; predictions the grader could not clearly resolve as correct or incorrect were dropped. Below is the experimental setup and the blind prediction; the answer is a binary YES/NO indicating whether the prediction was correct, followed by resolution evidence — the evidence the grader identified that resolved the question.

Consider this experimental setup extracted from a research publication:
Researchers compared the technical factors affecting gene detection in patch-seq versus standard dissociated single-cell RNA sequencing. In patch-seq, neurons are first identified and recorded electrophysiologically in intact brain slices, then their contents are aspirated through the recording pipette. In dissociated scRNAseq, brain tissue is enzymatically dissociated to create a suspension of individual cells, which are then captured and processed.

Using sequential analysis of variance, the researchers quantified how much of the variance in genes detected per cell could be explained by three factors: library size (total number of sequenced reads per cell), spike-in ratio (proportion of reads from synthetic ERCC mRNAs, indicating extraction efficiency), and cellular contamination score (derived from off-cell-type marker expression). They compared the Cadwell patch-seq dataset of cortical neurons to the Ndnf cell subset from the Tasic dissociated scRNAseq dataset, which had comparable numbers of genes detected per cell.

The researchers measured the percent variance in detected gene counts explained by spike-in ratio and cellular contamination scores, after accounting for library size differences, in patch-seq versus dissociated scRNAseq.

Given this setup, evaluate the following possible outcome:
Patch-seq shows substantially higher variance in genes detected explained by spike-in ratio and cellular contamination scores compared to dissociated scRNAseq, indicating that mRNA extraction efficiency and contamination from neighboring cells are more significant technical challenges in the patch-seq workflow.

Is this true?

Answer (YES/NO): YES